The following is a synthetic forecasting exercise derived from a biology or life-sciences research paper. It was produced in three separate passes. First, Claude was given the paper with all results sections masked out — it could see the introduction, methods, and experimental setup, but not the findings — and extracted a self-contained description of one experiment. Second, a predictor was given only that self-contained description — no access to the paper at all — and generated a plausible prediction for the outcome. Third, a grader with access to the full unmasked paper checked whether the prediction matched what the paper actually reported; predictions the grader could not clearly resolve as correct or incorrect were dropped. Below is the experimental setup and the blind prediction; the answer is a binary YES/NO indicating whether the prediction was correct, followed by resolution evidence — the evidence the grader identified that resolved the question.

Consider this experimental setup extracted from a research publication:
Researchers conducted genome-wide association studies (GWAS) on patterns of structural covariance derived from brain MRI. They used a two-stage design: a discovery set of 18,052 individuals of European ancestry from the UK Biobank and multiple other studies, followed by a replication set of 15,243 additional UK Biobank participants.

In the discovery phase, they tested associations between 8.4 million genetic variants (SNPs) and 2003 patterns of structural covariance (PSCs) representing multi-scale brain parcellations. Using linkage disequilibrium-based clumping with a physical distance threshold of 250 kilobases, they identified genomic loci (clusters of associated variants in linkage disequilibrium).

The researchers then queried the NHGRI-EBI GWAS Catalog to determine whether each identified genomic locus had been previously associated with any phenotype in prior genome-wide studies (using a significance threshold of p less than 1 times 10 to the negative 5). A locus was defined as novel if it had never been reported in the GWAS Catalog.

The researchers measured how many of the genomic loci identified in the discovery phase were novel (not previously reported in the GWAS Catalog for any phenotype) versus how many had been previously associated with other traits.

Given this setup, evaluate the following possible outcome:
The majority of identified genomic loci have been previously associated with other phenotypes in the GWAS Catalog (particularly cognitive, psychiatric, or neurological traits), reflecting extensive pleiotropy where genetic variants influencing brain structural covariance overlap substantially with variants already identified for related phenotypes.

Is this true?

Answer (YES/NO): NO